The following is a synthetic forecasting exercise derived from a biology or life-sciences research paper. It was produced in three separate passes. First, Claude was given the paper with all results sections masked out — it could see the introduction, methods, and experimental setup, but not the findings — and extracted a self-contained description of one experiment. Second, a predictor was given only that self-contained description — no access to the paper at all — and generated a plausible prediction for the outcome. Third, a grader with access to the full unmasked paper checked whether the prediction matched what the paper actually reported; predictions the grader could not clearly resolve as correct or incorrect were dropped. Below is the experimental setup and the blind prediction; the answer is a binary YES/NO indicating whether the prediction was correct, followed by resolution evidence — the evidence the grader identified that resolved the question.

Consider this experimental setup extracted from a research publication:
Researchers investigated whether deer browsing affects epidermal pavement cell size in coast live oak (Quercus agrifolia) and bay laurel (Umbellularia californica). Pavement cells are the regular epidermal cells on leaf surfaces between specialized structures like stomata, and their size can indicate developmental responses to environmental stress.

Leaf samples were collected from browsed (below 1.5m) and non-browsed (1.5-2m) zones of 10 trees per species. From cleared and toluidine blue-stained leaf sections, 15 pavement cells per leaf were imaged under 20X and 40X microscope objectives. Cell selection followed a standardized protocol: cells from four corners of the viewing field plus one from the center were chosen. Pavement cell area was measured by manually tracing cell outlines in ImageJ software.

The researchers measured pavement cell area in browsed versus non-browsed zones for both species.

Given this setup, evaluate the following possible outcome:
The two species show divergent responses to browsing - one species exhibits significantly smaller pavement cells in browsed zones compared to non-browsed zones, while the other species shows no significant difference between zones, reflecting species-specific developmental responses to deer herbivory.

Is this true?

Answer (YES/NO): NO